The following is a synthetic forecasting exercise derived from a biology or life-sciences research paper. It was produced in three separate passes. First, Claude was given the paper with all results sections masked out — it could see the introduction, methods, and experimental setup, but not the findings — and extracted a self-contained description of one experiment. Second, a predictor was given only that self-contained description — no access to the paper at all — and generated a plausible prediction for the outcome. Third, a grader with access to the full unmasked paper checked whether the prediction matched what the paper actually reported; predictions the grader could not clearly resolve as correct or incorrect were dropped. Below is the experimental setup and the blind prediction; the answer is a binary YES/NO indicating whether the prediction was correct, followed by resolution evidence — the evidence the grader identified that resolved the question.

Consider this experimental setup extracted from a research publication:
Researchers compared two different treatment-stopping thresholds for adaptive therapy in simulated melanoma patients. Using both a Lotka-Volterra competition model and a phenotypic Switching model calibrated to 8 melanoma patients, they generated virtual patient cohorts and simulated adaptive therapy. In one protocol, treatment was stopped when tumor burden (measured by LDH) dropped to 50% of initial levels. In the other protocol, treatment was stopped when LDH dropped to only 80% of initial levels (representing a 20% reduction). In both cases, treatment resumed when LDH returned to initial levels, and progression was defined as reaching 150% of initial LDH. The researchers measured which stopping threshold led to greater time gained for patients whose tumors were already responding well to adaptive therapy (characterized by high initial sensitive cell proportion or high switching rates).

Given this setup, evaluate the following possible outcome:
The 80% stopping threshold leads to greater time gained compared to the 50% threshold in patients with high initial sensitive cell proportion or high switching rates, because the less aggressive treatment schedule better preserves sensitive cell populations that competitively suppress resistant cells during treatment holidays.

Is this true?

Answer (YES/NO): YES